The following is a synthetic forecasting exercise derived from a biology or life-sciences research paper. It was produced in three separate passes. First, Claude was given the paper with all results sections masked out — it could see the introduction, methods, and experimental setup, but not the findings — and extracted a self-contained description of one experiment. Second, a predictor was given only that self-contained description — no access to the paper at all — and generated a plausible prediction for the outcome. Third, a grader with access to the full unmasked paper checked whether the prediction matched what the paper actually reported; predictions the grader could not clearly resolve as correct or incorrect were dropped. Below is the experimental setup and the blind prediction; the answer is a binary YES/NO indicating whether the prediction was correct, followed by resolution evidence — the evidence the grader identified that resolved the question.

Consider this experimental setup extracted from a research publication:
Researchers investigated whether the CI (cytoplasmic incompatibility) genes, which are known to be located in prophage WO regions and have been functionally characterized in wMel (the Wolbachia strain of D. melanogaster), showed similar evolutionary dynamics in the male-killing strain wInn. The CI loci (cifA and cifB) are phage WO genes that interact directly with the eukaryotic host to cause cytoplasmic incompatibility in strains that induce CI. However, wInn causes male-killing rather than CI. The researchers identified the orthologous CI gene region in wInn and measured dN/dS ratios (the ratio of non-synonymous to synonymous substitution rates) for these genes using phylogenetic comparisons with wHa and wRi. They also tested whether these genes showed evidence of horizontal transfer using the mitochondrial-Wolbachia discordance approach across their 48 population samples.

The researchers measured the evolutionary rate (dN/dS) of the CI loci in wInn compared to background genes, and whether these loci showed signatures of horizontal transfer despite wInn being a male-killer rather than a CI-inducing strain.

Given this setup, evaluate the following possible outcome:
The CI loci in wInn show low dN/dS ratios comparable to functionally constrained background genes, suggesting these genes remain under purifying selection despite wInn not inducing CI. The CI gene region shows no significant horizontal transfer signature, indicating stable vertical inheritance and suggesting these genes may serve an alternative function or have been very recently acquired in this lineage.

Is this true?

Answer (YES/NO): NO